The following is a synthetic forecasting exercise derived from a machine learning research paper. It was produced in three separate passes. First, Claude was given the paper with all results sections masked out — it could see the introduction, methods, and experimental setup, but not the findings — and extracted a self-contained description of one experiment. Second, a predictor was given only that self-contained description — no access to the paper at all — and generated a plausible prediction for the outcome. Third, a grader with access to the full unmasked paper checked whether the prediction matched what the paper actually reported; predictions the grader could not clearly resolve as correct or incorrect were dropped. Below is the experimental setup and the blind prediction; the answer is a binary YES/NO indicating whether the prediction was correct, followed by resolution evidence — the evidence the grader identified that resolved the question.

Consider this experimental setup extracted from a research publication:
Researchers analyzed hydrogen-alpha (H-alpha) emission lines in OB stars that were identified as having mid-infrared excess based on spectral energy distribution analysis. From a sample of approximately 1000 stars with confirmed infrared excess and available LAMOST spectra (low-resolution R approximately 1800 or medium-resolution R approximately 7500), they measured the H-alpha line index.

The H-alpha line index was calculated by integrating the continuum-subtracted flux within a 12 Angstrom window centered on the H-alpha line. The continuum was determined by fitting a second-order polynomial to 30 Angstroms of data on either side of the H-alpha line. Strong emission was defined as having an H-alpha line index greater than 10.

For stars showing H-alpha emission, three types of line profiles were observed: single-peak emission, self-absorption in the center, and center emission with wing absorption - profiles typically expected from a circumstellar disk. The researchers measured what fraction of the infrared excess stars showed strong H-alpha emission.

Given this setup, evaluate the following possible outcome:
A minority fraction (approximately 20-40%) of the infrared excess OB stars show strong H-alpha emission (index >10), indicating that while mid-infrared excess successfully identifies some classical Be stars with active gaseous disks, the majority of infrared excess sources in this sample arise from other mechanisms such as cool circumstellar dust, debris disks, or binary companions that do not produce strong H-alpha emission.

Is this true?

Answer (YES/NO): YES